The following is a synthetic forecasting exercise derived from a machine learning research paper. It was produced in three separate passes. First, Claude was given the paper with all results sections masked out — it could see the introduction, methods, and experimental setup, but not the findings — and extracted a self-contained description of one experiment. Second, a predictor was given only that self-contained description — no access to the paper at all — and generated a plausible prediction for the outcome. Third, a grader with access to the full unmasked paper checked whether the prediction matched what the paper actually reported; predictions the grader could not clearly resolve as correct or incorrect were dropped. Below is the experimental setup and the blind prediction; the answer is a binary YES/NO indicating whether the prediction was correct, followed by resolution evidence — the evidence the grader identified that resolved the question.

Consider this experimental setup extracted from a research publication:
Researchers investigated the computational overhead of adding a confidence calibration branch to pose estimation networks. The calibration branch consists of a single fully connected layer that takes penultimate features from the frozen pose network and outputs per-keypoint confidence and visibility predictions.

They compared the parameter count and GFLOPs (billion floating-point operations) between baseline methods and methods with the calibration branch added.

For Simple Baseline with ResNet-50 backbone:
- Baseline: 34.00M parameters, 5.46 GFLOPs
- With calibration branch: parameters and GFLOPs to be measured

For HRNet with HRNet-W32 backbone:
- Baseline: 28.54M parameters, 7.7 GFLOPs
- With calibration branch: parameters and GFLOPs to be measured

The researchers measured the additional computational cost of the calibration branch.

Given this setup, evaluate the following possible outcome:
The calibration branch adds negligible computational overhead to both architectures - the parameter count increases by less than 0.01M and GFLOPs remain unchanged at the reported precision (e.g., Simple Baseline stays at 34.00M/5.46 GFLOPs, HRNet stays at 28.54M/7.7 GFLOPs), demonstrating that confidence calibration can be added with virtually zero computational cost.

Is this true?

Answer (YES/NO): NO